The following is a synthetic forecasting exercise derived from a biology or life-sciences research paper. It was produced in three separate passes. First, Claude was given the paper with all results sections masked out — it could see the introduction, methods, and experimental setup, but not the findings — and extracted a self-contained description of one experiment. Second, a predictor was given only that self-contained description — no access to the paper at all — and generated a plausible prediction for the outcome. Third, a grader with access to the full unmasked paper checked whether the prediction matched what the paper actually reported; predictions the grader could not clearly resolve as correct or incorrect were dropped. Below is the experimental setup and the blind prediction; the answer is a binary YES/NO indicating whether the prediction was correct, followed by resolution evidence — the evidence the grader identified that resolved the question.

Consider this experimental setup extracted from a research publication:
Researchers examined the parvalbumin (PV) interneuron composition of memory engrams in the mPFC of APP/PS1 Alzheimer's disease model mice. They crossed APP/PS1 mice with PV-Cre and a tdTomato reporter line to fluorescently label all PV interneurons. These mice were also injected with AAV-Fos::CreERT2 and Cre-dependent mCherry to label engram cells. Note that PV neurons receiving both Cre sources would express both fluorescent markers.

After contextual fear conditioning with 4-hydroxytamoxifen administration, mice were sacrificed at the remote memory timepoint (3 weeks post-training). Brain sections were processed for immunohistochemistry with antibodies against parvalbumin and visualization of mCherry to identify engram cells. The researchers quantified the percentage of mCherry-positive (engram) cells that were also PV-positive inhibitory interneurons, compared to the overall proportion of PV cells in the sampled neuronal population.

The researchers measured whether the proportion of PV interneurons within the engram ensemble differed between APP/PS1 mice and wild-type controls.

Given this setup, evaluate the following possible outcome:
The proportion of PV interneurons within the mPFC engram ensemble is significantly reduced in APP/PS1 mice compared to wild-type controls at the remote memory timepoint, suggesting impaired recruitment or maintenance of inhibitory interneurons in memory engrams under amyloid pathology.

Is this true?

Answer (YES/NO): NO